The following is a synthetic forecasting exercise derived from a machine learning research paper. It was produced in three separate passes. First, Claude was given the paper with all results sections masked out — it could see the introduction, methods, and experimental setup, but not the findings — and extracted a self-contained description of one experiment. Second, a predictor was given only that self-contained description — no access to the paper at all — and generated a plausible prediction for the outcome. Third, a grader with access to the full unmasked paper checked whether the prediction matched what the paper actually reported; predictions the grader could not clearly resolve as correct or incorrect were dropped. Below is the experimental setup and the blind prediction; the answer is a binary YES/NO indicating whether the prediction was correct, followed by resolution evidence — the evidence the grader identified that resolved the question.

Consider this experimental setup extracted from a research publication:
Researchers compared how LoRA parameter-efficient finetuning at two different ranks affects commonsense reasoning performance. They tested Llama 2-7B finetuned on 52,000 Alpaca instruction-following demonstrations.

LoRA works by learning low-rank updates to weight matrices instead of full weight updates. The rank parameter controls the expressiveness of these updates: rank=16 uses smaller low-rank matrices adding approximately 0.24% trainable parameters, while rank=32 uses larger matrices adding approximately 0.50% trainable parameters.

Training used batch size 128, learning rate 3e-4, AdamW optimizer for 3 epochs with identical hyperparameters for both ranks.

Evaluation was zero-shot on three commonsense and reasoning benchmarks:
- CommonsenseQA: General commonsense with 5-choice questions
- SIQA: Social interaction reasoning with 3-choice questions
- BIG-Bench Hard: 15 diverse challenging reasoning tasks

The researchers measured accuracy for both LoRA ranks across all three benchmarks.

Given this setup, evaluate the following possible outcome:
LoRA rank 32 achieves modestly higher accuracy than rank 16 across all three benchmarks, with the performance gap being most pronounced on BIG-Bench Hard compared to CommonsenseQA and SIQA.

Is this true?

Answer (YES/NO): NO